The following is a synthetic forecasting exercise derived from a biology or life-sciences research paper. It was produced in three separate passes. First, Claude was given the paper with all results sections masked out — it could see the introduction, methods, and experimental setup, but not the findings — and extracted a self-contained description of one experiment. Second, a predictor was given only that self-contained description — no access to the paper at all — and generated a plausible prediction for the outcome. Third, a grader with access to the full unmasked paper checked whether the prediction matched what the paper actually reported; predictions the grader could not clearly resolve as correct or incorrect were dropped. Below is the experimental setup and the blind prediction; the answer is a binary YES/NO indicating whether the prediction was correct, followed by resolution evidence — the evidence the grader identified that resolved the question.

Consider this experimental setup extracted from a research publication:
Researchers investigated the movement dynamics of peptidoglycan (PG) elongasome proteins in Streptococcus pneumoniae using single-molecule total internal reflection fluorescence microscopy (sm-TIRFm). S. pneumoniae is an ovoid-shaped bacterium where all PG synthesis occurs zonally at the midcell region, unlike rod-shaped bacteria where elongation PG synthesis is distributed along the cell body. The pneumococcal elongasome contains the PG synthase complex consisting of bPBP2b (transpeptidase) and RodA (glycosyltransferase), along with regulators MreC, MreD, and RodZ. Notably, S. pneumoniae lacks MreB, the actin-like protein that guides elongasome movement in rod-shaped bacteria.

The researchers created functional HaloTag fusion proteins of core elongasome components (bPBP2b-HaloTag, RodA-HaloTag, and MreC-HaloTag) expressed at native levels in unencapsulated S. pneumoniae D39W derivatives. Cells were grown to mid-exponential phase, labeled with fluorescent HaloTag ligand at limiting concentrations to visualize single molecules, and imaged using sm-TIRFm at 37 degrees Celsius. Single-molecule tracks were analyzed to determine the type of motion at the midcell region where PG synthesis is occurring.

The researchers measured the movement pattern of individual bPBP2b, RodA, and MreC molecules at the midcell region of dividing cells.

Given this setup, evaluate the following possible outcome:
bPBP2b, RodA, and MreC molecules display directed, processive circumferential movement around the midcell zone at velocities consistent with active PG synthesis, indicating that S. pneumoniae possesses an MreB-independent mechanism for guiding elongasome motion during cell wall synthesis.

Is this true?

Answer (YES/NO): YES